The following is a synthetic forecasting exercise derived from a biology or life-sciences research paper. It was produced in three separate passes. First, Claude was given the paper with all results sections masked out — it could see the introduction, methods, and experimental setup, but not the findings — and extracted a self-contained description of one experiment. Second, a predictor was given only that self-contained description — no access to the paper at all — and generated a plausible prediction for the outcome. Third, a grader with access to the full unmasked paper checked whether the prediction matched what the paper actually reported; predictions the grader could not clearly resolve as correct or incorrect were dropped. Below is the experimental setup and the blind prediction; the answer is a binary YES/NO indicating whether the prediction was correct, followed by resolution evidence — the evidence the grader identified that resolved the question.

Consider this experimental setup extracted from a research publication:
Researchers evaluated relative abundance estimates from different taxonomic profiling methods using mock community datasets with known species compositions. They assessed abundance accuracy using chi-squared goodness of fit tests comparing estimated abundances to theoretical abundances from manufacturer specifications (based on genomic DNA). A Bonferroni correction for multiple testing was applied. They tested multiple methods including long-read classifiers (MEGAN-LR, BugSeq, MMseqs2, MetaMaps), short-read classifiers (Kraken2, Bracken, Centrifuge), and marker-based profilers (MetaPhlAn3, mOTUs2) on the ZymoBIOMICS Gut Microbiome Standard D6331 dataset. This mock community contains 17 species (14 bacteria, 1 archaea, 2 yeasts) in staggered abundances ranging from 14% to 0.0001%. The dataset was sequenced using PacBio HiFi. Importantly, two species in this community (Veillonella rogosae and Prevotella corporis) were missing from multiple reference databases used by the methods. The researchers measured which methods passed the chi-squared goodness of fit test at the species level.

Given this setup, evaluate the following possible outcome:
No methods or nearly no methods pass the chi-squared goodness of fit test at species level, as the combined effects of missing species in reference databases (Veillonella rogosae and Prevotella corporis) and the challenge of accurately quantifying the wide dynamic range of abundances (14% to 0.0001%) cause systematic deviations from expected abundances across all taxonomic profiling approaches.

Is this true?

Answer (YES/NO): YES